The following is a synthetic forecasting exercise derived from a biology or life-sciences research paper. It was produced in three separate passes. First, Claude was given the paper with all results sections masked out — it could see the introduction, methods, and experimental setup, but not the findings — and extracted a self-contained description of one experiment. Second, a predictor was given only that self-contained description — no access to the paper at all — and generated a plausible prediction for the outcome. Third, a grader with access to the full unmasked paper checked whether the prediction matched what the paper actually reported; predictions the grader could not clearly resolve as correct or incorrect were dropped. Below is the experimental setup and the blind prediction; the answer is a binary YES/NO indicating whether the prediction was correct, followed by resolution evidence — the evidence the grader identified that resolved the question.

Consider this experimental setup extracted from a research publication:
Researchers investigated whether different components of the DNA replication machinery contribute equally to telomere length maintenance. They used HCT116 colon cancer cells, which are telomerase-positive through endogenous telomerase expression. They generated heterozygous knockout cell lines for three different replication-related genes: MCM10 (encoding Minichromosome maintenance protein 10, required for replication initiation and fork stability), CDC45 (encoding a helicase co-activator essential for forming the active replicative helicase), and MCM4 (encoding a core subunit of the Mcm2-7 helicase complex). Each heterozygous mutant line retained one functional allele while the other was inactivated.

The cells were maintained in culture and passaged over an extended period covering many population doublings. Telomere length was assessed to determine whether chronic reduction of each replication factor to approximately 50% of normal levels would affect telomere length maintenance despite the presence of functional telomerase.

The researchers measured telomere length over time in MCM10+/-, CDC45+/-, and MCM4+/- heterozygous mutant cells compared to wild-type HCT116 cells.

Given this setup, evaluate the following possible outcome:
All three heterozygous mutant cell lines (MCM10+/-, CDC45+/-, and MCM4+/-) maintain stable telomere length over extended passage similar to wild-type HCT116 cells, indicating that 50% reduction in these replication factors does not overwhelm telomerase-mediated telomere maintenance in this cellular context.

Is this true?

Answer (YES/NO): NO